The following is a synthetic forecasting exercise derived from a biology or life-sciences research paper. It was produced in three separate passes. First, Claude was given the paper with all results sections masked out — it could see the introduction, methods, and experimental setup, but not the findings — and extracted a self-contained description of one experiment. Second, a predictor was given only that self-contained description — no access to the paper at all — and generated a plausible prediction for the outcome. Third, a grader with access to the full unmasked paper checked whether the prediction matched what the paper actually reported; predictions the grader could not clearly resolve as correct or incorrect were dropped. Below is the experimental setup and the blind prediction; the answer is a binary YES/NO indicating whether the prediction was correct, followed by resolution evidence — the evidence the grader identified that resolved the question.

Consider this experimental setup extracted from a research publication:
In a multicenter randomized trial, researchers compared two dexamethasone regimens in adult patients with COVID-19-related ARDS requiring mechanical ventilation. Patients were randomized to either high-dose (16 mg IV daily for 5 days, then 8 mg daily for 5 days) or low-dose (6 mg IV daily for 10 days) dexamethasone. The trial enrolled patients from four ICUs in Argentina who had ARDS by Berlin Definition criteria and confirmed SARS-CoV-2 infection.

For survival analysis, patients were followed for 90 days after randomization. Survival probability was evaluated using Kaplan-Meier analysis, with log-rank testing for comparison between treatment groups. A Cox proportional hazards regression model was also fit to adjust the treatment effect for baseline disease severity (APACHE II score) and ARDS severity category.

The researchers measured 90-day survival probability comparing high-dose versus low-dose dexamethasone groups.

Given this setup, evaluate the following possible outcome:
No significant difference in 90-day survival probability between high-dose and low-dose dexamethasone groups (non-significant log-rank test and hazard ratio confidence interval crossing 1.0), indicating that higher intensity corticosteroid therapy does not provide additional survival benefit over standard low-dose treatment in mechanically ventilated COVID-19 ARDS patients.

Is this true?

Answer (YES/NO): YES